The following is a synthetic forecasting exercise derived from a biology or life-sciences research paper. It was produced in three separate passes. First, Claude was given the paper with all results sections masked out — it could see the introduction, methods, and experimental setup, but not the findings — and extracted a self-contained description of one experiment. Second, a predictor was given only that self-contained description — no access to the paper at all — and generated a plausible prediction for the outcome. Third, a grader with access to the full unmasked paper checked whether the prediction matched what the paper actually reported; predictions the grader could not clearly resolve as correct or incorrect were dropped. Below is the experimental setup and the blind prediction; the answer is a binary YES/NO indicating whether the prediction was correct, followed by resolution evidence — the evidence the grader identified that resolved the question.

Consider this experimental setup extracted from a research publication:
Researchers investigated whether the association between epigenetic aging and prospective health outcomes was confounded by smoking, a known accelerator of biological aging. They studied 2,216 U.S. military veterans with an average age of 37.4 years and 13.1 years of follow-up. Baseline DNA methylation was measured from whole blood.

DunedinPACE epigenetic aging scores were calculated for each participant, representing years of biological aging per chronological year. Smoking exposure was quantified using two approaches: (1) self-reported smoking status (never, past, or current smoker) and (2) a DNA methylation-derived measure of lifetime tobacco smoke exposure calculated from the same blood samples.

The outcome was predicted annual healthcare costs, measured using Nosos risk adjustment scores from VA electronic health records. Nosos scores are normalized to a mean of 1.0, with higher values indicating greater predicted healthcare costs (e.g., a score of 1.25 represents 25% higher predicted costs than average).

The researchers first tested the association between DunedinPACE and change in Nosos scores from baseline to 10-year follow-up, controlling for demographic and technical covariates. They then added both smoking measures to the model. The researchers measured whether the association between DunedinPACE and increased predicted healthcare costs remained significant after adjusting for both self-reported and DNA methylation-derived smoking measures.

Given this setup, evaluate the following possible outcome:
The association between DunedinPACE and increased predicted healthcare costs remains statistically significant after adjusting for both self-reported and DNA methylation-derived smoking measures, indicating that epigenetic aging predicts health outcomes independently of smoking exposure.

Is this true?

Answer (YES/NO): YES